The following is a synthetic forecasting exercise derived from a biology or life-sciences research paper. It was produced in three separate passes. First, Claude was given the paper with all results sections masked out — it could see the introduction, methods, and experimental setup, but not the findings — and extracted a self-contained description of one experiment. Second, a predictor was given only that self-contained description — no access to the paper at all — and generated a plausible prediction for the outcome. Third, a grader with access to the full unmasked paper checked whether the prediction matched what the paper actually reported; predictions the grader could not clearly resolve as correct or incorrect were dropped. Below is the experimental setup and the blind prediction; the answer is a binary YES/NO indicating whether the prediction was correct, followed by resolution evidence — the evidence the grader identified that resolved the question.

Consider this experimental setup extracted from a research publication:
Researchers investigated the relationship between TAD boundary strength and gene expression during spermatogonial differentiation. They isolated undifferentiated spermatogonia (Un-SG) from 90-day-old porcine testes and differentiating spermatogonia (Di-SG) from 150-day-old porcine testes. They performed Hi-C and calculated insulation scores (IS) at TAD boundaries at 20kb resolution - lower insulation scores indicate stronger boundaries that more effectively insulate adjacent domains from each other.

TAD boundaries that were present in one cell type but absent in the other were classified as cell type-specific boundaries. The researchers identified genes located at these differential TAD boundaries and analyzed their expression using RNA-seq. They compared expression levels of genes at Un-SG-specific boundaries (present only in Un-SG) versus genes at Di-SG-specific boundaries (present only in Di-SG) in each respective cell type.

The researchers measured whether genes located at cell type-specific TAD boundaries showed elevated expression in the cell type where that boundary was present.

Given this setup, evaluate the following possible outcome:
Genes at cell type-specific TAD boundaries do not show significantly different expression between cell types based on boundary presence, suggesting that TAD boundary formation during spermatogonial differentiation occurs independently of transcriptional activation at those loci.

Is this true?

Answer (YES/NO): NO